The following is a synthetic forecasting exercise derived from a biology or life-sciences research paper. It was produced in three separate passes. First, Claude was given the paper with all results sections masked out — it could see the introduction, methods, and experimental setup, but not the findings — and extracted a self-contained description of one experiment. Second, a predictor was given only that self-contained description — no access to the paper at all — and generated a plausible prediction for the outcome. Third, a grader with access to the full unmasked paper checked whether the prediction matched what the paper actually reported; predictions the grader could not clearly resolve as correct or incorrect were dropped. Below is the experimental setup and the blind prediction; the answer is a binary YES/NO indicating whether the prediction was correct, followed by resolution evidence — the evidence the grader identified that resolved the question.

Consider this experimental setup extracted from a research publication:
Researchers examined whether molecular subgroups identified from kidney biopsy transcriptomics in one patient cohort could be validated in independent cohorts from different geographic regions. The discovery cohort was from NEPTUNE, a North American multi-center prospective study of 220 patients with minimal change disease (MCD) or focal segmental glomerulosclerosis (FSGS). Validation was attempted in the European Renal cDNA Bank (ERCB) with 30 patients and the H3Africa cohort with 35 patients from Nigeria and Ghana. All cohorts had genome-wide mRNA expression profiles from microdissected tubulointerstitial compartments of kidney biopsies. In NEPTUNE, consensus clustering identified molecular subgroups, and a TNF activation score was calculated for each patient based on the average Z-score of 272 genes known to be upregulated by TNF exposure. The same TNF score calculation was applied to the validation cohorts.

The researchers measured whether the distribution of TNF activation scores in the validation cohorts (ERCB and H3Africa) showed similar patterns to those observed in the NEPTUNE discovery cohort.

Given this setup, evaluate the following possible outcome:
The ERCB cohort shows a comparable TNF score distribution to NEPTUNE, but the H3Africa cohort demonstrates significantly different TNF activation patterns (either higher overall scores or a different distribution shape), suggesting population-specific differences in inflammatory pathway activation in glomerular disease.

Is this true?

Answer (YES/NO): NO